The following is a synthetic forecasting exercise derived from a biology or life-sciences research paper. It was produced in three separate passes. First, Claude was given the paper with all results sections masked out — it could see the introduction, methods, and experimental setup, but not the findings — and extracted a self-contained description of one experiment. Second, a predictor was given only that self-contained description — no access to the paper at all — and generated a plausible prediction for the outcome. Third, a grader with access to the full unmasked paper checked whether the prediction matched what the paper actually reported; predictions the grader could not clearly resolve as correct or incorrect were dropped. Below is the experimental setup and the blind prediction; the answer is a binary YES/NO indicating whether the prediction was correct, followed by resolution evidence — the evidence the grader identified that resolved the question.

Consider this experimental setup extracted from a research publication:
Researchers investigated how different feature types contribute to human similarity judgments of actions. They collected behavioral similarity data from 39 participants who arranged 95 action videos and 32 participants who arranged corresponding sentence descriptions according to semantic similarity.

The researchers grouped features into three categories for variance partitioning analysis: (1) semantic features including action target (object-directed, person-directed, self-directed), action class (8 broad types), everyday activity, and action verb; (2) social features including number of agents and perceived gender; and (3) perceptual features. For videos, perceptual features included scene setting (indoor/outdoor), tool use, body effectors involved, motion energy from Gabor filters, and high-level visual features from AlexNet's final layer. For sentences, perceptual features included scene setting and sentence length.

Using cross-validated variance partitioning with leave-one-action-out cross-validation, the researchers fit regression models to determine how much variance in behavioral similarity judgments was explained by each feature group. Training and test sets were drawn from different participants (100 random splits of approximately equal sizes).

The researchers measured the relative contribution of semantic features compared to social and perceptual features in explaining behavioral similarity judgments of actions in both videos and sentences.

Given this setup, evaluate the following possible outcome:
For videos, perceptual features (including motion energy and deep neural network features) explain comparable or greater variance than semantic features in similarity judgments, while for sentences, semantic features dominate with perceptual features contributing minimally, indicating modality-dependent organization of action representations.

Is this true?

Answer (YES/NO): NO